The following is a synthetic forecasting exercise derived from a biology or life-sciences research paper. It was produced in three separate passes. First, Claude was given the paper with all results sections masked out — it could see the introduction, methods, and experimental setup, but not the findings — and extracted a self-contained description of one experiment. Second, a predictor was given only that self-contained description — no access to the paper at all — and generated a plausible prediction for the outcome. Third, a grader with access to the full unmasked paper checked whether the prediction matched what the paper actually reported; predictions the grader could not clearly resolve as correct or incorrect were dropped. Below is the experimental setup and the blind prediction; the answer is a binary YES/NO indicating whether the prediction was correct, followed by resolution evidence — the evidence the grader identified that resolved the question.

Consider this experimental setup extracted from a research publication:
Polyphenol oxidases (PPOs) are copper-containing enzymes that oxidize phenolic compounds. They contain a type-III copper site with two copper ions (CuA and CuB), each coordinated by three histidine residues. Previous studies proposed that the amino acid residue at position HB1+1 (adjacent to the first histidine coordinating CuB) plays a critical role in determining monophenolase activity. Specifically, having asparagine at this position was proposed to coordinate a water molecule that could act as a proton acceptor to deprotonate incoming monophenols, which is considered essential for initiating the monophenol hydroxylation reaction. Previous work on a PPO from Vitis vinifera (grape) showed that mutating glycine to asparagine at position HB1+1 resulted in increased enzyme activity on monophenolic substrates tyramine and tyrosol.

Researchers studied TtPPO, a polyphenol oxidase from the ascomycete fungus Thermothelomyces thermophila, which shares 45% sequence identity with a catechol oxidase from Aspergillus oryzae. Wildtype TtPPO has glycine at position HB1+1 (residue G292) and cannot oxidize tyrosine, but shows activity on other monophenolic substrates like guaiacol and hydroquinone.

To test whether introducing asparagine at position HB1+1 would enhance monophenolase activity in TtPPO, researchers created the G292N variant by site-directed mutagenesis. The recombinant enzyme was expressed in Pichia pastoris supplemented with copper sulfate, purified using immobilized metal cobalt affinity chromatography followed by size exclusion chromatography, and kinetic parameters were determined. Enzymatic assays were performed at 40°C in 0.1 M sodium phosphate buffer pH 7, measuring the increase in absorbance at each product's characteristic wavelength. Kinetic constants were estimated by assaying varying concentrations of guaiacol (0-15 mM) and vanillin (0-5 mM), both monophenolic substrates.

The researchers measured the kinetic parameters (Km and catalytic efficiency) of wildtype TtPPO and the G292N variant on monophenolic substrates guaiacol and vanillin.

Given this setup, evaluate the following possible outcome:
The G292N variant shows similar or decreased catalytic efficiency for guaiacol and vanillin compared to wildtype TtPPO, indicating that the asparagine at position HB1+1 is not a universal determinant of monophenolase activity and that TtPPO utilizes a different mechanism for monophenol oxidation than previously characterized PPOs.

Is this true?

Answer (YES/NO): YES